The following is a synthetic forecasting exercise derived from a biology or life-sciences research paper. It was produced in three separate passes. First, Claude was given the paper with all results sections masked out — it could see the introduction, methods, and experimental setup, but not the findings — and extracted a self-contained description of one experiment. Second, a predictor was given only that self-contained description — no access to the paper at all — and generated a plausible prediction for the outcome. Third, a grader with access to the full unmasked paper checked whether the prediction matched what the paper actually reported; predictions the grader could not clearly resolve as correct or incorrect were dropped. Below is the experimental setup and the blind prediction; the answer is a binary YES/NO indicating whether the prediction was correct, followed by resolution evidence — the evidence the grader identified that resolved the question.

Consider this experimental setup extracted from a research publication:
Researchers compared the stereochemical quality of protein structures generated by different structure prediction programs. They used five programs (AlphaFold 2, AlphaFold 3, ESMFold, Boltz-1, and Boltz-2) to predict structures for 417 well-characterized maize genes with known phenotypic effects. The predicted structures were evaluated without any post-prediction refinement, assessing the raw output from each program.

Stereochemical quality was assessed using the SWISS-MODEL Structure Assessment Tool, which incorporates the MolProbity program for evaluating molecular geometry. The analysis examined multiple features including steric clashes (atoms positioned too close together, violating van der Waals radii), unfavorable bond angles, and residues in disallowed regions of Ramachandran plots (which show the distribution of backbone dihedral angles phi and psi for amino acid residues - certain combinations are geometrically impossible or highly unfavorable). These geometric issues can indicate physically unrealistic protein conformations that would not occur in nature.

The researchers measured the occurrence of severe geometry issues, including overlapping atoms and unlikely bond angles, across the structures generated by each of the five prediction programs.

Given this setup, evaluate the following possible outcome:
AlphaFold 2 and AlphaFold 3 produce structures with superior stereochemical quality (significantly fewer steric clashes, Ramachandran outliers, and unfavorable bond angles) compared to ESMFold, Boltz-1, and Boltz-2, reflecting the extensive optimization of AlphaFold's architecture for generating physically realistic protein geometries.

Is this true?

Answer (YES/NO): NO